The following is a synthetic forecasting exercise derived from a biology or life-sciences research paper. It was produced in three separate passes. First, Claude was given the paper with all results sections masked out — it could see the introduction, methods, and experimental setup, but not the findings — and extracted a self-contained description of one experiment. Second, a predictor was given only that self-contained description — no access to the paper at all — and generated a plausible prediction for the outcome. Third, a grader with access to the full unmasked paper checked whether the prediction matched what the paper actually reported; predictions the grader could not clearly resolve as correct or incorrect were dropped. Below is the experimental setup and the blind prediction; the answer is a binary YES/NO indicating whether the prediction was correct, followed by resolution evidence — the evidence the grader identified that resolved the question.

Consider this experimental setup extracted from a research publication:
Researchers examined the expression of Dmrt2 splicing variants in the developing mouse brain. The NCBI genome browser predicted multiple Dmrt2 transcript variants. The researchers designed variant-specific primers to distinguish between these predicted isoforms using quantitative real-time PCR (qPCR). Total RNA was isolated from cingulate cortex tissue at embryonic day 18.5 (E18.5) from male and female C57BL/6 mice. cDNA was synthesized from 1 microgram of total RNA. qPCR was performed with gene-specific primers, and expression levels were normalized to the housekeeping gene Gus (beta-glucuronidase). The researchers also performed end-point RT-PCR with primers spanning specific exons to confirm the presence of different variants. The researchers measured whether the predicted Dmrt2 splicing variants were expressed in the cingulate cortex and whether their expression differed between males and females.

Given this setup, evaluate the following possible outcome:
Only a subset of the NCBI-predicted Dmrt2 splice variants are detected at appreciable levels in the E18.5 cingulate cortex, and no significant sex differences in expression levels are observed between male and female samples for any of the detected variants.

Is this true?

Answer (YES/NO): NO